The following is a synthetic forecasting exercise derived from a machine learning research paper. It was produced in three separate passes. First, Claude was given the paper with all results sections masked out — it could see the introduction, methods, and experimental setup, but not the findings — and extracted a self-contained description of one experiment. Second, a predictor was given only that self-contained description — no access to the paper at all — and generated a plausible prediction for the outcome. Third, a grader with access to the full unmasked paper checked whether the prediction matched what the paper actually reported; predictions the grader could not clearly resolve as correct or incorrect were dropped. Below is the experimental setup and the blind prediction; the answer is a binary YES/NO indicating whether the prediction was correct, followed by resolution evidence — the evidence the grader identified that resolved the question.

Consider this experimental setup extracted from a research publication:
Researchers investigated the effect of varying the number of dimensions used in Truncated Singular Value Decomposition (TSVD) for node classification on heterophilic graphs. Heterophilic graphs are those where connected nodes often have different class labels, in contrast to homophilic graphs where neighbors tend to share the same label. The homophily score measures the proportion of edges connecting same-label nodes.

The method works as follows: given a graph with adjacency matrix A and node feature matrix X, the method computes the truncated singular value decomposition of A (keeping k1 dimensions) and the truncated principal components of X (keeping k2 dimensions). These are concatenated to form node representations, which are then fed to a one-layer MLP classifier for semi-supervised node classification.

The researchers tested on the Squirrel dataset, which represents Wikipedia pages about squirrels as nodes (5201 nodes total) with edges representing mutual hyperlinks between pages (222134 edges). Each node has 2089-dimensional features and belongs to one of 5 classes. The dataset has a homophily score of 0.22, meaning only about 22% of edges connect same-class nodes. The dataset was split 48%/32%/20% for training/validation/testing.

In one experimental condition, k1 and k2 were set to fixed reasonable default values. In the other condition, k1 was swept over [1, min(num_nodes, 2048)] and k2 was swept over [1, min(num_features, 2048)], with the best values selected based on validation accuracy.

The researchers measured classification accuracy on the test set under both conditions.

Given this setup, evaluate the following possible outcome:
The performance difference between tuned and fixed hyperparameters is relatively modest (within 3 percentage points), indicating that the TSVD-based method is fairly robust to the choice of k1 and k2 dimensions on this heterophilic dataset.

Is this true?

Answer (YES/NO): NO